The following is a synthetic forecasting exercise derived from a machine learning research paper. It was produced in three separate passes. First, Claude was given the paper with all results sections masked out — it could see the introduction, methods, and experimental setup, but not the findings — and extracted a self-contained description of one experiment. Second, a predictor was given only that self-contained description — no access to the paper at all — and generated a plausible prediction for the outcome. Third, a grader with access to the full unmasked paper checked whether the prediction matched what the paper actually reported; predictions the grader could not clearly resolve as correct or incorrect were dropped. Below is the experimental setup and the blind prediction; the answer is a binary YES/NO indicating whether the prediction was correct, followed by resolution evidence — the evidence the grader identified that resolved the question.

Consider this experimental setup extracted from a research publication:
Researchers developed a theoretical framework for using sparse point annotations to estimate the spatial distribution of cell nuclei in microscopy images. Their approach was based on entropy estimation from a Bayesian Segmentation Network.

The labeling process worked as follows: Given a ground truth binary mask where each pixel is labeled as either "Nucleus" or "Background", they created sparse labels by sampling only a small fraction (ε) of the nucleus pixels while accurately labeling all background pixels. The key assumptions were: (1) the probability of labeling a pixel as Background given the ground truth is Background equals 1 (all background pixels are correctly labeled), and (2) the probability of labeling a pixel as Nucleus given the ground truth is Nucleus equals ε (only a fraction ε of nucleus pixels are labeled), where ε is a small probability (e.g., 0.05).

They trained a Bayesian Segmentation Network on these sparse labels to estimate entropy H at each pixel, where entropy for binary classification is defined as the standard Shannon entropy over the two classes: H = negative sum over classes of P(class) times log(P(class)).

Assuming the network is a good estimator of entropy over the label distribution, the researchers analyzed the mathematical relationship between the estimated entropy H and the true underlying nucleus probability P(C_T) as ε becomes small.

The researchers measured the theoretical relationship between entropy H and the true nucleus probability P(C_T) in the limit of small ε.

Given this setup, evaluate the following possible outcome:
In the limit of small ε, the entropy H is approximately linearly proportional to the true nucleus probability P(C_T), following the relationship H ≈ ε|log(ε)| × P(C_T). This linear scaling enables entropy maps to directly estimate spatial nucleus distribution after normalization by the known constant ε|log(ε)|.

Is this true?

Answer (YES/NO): YES